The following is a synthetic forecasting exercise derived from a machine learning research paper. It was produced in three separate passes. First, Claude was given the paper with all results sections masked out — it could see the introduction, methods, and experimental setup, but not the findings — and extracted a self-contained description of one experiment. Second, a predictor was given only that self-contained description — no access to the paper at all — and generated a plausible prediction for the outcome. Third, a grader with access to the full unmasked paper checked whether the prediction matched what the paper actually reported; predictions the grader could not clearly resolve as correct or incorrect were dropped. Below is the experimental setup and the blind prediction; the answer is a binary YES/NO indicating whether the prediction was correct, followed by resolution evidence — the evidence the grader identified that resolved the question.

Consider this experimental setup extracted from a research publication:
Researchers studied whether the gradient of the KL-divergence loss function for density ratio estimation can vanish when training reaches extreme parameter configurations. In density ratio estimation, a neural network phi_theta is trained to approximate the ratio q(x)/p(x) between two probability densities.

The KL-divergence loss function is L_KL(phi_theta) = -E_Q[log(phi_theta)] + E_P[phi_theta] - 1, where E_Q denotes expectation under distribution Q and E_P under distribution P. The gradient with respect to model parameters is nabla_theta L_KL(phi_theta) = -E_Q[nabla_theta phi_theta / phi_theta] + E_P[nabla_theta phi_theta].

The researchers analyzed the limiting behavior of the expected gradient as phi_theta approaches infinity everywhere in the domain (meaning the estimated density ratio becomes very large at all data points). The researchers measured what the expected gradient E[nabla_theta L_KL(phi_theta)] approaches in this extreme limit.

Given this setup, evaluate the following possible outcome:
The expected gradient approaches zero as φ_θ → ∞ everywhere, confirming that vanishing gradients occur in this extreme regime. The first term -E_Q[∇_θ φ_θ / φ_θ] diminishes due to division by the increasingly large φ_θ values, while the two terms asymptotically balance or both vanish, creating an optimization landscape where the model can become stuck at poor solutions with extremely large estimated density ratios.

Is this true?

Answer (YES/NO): NO